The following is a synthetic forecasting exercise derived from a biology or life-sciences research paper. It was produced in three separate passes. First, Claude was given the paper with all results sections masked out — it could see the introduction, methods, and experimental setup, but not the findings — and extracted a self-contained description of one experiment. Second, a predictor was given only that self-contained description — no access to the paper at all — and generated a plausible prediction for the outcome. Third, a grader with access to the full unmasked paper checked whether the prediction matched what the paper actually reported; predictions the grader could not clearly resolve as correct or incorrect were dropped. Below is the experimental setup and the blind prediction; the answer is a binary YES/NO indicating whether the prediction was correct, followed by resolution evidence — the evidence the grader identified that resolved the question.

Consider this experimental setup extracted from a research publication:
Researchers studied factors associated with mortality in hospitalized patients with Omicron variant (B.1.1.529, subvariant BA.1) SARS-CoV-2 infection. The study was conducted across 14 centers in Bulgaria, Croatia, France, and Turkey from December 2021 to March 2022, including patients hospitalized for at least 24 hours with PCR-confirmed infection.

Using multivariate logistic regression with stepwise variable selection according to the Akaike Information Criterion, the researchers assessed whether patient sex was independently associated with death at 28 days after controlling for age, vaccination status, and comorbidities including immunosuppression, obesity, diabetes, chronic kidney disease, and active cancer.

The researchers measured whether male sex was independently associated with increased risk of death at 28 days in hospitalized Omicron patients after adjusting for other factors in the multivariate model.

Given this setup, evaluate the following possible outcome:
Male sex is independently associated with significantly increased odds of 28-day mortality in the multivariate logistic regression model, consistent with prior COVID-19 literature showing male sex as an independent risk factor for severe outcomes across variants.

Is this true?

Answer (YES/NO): NO